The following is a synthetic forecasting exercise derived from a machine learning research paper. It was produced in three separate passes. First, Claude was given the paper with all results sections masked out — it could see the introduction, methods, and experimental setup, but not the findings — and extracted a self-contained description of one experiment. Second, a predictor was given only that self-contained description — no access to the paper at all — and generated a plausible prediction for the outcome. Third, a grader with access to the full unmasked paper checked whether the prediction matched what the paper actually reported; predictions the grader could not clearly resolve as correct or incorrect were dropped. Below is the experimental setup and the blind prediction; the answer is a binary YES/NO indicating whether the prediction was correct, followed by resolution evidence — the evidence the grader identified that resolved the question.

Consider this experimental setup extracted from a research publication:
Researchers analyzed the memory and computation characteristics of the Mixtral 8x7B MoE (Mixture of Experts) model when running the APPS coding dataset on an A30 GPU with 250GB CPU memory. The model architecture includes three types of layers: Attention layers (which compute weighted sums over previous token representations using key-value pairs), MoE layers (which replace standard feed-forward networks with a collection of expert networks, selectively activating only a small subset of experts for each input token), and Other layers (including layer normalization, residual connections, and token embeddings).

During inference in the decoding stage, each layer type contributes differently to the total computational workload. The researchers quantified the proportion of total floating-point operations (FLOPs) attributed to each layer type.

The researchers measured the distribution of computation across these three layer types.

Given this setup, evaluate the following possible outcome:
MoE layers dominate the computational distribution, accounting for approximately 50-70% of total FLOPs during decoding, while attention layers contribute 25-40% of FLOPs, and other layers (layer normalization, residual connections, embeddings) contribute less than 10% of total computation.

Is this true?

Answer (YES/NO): NO